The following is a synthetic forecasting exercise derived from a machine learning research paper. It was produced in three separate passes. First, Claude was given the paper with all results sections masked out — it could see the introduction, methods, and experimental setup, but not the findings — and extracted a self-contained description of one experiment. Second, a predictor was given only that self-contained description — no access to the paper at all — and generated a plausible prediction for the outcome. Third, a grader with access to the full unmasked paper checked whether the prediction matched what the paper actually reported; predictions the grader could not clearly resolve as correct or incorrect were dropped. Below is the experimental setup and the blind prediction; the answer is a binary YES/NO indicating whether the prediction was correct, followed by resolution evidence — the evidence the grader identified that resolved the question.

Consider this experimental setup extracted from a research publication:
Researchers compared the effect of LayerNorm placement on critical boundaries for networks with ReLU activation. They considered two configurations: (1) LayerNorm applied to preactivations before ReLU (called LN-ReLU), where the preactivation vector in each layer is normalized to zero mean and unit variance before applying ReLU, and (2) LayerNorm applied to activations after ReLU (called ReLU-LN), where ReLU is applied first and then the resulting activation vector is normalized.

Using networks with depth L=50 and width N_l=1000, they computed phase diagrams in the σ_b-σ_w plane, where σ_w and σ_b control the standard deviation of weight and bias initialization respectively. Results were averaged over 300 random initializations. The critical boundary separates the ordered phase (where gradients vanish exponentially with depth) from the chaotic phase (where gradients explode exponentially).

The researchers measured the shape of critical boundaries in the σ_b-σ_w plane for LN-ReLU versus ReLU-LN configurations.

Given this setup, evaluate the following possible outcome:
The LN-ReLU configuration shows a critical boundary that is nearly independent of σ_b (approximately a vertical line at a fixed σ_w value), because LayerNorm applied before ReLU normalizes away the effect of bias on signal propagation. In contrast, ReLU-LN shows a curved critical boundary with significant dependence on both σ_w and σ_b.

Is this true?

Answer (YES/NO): NO